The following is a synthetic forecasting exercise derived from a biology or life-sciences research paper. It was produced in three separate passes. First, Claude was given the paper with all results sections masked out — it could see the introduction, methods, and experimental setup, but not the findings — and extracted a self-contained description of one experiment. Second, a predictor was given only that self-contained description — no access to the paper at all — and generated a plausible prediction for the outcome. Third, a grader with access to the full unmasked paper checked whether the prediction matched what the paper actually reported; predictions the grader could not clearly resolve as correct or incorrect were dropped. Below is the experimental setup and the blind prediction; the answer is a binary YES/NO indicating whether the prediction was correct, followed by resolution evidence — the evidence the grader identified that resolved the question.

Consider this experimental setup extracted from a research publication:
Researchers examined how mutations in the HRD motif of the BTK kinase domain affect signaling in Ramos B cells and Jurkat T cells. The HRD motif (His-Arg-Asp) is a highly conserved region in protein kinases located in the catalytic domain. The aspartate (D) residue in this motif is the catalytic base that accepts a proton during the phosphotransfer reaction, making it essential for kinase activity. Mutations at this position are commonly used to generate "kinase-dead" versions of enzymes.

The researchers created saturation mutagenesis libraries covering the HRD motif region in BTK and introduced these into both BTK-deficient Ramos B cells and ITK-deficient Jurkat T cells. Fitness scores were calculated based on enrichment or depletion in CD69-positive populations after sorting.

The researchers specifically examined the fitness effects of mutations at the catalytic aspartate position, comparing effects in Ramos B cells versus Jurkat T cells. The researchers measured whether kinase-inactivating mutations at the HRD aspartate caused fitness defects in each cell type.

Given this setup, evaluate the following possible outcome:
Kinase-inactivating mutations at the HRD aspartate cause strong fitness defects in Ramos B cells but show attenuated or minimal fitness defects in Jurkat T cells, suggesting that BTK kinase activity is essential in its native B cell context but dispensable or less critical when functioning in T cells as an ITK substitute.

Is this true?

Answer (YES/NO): NO